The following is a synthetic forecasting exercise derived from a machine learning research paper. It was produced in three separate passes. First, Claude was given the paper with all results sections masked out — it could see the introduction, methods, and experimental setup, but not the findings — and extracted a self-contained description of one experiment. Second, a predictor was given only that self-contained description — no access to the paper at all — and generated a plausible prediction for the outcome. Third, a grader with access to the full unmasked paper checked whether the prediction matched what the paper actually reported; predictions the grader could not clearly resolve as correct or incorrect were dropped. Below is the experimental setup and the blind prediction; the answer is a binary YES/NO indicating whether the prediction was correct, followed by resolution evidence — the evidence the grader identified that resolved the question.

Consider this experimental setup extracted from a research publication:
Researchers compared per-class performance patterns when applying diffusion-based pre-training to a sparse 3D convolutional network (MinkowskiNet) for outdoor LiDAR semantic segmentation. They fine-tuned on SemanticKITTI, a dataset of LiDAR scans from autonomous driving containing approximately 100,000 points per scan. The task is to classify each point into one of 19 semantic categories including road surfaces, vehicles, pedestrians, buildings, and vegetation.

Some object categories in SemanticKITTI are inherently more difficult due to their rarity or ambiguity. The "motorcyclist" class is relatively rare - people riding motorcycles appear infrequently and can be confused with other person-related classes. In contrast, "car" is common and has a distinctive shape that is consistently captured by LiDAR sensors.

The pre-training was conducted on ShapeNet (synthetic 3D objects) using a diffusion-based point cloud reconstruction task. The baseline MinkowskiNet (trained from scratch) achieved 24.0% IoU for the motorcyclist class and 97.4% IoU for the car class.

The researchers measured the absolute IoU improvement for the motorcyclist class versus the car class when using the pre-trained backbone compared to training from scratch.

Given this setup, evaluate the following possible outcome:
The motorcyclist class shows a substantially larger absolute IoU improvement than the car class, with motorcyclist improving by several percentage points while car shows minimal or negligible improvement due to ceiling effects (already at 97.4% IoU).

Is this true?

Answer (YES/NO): YES